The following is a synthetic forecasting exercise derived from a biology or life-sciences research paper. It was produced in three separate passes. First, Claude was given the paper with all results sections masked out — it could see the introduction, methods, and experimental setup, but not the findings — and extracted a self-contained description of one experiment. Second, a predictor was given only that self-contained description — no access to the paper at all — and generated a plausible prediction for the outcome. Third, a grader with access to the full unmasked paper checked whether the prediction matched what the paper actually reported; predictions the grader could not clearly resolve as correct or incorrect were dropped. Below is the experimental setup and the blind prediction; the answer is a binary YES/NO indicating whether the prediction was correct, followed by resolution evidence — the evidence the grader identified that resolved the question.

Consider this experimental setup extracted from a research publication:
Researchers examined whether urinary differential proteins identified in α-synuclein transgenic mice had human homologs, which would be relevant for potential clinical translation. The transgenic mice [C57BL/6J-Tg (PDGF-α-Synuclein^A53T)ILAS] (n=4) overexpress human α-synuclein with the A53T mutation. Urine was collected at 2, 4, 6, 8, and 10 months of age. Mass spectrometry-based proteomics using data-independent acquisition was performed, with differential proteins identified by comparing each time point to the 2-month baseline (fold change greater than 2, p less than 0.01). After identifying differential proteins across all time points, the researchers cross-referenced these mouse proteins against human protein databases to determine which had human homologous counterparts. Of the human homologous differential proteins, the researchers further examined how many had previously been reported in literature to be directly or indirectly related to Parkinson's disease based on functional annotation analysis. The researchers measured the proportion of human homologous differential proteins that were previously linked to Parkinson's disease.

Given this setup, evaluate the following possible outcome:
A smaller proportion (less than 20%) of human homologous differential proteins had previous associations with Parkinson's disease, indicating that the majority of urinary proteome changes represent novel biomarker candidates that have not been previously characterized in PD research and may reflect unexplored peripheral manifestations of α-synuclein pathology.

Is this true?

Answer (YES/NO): NO